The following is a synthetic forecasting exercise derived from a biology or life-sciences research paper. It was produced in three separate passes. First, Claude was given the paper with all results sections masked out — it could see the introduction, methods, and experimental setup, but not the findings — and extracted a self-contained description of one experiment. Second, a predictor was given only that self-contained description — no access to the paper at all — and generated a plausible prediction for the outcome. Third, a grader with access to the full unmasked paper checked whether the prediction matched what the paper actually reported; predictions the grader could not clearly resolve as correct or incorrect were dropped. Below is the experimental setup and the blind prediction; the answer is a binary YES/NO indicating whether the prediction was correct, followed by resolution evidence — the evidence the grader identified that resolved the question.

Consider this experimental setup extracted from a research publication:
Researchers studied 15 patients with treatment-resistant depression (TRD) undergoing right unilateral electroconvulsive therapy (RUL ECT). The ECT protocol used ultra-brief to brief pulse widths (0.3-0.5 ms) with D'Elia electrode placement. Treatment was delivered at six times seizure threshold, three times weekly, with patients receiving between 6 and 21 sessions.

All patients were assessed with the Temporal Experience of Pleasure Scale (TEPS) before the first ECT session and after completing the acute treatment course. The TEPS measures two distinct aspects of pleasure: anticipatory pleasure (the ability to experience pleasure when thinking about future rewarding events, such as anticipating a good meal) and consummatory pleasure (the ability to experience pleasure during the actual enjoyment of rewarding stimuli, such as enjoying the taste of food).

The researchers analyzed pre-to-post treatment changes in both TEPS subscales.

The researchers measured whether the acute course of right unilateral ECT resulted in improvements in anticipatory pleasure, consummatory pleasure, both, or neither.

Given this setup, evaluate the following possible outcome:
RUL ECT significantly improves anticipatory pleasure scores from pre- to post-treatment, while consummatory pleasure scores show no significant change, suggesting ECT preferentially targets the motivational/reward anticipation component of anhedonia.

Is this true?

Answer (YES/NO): NO